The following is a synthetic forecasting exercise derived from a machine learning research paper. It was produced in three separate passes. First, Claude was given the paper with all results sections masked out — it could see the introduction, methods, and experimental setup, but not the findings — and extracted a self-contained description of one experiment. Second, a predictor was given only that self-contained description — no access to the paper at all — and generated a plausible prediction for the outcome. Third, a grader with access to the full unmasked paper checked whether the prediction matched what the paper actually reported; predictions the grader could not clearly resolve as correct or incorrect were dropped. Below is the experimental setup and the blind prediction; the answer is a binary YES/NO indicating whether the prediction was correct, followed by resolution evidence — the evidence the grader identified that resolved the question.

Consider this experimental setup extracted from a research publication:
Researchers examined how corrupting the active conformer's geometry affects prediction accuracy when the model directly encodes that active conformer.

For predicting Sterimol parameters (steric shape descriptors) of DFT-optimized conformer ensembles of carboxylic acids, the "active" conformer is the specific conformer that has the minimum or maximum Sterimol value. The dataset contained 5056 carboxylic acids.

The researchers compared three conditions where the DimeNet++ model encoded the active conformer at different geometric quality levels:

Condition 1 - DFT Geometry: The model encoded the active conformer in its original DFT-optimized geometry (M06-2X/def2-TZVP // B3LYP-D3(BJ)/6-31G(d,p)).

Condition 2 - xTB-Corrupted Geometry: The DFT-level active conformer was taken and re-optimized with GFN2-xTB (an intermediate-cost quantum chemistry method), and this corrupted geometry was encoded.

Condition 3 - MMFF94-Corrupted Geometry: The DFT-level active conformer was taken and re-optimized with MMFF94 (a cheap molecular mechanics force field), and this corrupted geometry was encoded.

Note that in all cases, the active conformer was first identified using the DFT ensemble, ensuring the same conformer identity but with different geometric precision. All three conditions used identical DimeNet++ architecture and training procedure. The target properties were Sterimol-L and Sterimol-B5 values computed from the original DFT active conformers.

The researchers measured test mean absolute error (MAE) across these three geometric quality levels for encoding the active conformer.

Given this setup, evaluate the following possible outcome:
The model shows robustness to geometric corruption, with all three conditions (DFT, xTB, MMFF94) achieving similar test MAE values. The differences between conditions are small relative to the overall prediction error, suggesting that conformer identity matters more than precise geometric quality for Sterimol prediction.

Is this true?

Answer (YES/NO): NO